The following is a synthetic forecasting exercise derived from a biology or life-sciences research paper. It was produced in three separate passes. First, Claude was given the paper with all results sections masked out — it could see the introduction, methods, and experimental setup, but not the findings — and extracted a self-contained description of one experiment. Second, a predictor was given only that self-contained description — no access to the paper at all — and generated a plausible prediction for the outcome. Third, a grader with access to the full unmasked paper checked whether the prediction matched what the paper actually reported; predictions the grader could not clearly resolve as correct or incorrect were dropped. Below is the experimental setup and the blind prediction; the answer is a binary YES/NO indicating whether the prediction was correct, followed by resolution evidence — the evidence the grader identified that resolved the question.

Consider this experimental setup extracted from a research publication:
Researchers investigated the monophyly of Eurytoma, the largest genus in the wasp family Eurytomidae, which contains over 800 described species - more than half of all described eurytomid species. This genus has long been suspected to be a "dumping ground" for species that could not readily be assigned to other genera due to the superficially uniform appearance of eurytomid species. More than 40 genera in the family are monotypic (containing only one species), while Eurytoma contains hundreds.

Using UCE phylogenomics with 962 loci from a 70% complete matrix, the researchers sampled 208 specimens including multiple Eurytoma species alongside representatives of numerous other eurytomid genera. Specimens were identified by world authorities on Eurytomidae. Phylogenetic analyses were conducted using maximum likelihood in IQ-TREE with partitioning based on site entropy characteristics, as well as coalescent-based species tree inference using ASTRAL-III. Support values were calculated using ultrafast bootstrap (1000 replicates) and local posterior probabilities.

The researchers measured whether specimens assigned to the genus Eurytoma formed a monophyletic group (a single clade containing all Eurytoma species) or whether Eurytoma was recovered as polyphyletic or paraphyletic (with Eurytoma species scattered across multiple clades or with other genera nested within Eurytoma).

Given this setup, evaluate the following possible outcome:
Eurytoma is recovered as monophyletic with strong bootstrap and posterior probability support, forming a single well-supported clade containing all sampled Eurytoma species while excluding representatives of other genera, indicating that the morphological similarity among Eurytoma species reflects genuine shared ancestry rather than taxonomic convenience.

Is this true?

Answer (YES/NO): NO